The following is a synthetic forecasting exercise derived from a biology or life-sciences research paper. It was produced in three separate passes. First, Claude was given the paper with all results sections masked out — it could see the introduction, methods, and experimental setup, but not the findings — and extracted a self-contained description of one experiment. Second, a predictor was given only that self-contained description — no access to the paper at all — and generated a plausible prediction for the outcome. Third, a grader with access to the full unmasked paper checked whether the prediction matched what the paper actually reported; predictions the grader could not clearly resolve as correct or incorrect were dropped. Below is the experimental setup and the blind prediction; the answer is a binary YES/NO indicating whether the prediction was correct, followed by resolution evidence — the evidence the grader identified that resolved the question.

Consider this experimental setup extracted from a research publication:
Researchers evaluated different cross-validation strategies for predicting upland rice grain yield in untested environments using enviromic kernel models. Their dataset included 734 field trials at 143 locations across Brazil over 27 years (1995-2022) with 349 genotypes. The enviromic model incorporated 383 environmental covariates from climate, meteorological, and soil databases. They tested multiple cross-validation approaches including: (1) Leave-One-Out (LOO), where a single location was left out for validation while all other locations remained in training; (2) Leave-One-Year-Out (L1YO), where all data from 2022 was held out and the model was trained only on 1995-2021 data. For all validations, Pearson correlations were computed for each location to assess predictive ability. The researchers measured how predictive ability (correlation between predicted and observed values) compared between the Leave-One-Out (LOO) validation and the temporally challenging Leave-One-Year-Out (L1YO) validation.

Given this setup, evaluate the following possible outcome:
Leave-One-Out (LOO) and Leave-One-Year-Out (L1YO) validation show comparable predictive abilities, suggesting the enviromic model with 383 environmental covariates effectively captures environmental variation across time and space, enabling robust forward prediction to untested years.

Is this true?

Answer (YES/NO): YES